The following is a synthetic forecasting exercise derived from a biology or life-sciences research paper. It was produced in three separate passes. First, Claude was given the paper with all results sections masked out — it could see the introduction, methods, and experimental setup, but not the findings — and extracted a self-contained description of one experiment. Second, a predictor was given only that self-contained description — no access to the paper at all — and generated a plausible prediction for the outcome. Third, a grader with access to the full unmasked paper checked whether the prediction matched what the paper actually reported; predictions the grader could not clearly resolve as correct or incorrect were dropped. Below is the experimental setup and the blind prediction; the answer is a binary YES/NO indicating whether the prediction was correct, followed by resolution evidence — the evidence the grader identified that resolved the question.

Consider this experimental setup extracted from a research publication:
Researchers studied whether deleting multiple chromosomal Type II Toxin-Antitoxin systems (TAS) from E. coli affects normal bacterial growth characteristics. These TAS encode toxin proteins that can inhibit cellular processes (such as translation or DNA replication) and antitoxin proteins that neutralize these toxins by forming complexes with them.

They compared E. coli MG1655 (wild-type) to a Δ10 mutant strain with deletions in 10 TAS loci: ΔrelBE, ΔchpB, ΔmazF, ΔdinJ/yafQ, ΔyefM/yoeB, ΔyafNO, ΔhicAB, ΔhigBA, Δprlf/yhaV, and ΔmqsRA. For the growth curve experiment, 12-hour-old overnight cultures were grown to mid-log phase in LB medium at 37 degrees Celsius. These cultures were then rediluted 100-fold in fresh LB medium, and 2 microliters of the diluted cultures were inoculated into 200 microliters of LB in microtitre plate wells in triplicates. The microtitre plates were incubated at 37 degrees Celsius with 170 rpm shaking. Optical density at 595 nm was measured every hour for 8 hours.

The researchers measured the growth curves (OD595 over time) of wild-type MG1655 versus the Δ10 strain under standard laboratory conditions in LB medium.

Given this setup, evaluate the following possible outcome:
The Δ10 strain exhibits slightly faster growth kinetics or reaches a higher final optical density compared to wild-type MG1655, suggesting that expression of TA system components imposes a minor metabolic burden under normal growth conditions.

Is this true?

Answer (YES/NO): NO